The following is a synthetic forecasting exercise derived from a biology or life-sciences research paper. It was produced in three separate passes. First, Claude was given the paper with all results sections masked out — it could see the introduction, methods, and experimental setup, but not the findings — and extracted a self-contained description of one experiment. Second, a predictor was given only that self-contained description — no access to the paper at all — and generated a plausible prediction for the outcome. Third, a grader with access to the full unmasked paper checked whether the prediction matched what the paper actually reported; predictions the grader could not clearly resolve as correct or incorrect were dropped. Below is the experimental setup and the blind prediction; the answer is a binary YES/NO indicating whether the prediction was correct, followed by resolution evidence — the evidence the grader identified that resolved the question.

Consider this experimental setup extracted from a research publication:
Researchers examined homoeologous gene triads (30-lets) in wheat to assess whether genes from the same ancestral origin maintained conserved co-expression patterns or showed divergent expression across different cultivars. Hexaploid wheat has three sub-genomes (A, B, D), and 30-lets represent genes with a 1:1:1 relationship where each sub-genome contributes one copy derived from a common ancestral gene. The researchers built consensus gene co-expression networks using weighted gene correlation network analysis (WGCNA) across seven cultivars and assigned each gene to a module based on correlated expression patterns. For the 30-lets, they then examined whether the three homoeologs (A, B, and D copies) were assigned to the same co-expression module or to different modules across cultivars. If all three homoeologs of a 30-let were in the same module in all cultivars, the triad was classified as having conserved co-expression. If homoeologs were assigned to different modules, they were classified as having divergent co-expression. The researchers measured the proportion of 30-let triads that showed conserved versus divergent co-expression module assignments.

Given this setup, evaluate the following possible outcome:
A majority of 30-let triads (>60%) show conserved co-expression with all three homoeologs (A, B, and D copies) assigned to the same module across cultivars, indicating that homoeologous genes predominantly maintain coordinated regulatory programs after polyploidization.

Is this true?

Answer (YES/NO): YES